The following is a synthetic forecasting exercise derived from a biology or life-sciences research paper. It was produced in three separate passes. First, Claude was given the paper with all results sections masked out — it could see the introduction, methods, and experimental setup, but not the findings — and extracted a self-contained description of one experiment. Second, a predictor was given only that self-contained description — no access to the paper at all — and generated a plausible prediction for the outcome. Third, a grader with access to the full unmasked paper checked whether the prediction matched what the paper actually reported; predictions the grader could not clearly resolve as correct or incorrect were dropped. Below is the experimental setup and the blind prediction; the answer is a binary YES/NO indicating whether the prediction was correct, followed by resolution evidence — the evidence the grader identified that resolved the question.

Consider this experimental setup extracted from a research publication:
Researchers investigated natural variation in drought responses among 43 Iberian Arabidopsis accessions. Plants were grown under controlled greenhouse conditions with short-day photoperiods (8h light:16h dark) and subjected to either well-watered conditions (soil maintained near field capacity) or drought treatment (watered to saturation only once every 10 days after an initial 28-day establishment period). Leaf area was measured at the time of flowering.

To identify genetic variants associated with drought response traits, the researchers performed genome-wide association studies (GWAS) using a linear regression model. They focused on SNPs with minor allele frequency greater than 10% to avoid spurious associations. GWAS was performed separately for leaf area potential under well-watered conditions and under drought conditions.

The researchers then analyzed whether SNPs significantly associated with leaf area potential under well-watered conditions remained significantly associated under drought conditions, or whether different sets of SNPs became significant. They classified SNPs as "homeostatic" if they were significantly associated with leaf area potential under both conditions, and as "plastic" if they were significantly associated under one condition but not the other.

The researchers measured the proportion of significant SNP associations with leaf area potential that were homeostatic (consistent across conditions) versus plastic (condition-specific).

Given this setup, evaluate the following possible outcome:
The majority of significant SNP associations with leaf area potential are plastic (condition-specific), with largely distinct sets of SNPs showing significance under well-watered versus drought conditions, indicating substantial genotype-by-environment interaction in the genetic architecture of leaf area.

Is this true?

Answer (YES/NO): YES